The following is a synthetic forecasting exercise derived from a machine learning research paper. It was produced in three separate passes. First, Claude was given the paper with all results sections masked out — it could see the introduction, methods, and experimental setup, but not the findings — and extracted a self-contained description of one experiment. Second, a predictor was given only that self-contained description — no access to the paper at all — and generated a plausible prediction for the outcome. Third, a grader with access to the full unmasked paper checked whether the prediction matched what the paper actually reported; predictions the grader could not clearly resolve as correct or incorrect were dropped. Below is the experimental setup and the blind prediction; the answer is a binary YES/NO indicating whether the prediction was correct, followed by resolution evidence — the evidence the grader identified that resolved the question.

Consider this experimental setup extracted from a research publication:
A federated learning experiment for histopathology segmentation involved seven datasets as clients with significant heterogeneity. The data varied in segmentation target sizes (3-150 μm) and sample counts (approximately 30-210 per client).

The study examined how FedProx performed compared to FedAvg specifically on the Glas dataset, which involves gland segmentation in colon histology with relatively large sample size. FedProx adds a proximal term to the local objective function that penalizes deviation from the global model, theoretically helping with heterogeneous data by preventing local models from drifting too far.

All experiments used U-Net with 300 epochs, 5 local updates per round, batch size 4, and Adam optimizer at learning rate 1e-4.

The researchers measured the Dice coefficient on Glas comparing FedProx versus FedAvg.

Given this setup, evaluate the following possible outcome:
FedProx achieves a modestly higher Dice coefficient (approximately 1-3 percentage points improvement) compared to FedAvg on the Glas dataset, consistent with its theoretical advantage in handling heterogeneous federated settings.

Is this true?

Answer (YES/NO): NO